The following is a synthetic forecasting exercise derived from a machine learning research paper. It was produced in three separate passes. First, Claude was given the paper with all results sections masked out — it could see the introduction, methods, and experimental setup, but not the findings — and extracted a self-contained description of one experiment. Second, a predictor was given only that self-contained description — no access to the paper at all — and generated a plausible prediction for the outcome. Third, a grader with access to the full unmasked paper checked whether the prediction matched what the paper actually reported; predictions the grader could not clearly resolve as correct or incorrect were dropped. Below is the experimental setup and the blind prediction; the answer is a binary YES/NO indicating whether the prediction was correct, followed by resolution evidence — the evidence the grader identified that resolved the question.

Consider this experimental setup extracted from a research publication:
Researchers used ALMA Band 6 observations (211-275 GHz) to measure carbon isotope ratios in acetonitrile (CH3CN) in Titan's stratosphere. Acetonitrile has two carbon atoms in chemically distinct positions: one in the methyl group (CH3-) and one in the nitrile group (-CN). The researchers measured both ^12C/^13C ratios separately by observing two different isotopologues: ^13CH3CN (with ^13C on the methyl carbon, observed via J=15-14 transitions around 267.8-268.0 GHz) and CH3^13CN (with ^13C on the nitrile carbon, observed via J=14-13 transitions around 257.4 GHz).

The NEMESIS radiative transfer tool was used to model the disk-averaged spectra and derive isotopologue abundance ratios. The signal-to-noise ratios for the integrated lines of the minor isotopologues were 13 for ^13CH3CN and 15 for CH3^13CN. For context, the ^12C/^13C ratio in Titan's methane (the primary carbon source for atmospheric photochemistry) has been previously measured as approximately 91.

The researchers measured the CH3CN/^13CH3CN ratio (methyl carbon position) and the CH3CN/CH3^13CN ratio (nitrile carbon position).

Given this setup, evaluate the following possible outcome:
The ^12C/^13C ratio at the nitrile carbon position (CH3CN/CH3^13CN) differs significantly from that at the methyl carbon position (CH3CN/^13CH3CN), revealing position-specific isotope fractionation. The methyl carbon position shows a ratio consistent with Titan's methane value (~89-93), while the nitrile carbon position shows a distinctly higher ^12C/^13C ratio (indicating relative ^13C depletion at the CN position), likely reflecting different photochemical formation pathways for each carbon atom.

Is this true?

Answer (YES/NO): NO